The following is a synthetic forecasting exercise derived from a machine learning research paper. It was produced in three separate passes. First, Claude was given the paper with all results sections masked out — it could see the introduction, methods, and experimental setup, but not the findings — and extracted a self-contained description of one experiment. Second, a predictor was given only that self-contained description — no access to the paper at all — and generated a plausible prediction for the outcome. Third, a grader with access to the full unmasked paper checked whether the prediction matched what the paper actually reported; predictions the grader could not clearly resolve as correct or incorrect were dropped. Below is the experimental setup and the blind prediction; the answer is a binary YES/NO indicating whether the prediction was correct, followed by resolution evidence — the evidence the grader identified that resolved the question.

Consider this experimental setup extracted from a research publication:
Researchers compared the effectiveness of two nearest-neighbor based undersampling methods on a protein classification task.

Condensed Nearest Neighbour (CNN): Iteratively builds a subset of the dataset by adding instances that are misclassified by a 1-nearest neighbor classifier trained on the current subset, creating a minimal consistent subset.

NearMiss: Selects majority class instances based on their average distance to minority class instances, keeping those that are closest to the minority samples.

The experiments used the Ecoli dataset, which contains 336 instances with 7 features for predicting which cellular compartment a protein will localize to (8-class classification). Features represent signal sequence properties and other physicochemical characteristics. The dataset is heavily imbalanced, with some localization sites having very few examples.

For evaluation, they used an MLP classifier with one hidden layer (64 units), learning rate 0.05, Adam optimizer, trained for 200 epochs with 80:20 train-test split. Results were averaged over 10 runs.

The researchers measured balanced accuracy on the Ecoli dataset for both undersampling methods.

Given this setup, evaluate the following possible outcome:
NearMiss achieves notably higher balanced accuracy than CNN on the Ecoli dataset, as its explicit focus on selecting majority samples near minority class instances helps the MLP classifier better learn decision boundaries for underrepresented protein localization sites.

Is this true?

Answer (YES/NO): NO